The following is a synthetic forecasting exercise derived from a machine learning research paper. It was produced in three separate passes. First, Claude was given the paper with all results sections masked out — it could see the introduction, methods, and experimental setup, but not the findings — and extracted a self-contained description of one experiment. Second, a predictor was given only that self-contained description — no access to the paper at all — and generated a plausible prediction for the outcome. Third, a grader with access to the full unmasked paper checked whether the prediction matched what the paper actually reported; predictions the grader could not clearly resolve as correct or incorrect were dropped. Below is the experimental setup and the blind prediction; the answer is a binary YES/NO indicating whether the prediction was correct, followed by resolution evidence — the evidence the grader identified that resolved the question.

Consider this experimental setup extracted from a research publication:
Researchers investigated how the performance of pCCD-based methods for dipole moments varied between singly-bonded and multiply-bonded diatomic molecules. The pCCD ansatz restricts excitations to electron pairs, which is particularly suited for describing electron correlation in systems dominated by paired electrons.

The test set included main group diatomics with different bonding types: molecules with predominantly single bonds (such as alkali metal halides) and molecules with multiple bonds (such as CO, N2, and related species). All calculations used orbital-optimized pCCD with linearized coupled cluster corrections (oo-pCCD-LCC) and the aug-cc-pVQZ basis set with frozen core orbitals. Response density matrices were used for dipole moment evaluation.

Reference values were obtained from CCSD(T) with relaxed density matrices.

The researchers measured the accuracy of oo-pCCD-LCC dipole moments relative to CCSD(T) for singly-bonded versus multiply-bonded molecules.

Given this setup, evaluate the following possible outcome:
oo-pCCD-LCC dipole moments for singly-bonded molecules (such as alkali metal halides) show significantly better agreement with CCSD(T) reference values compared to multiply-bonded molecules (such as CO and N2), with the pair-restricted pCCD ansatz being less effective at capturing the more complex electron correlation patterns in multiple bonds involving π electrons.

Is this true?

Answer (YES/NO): YES